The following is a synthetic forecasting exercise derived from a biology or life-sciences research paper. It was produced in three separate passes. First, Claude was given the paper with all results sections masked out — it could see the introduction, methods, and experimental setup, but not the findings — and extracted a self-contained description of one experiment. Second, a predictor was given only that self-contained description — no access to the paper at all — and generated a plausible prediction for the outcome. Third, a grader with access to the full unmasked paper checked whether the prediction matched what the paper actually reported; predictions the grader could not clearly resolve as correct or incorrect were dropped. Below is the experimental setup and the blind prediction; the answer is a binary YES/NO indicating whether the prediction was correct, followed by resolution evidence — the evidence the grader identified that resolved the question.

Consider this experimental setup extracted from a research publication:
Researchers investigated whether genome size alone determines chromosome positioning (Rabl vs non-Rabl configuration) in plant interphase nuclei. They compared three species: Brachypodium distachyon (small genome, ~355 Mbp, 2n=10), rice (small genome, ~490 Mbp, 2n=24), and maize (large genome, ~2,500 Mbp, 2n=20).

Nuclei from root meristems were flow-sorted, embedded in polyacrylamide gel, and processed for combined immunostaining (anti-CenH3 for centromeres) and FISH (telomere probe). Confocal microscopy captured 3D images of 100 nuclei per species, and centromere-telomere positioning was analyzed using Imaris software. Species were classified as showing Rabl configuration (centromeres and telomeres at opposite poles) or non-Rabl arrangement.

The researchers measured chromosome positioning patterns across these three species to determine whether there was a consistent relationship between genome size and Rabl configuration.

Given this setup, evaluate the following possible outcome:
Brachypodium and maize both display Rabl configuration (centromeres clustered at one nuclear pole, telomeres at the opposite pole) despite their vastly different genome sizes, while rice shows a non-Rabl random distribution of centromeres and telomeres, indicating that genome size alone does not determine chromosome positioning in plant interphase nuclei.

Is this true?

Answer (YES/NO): NO